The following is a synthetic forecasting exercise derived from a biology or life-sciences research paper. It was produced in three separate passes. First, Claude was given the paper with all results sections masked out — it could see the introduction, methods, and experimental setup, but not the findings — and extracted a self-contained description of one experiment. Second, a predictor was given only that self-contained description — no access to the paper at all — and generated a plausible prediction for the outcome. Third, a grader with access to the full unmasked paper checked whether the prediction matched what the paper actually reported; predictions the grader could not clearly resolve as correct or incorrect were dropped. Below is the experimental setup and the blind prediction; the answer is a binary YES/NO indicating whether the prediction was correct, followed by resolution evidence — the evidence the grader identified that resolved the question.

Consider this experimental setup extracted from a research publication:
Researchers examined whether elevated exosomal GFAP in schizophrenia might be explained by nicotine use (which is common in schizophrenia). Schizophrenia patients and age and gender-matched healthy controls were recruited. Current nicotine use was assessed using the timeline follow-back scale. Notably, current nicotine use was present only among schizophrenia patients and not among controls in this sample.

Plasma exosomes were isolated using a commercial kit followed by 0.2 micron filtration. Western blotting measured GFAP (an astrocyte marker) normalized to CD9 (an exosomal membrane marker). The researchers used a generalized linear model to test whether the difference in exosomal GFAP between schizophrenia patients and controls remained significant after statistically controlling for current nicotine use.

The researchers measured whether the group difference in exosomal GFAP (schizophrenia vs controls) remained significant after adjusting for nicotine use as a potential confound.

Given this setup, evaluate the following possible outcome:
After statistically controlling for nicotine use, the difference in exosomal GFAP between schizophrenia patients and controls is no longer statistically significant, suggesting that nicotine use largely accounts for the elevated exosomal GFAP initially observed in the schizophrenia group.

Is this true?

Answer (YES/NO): NO